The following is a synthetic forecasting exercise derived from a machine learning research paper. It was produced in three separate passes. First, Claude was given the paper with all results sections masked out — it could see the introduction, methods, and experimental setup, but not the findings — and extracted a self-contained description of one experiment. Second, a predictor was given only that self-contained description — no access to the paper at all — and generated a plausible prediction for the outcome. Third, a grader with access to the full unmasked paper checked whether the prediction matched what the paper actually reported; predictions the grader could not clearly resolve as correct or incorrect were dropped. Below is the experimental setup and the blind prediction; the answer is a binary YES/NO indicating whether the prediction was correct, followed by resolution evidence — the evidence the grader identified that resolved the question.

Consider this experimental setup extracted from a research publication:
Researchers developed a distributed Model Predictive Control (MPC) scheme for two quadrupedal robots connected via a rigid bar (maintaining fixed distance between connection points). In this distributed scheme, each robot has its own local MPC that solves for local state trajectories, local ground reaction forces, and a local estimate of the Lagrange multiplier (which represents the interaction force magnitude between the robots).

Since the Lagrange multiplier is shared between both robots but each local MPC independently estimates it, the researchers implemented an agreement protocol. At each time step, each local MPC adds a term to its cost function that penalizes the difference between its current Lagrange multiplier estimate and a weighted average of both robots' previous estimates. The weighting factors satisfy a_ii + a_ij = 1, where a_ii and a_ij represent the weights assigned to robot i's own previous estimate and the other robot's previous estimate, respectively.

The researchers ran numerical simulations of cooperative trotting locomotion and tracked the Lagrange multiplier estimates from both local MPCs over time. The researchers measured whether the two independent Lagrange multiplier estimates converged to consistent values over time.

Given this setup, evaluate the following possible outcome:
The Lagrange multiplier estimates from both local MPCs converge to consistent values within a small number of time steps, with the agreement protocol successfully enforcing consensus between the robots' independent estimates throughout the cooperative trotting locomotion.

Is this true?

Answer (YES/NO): NO